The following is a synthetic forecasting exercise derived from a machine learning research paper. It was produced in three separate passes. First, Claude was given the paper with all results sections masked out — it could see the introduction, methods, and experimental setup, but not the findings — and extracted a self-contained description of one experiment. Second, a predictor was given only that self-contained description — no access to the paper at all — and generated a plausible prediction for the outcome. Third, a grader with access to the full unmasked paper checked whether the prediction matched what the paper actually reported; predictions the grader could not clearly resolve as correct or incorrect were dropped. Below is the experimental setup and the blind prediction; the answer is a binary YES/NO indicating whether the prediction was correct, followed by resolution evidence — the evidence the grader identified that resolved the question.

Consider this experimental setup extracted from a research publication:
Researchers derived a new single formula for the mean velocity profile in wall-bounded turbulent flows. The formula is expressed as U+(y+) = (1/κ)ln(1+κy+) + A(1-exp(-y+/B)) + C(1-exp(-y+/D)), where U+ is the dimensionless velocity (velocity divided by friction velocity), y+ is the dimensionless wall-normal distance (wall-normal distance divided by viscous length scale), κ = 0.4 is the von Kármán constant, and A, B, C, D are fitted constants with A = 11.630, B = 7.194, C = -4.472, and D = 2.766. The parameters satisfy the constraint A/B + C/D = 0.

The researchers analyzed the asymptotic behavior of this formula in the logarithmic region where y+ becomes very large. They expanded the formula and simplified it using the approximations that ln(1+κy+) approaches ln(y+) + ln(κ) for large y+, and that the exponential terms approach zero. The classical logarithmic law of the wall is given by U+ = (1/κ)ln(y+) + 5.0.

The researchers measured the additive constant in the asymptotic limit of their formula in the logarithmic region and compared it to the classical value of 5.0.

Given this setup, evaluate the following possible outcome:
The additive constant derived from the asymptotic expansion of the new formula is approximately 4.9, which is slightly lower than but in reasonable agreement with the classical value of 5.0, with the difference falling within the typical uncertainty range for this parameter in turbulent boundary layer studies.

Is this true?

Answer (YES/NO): YES